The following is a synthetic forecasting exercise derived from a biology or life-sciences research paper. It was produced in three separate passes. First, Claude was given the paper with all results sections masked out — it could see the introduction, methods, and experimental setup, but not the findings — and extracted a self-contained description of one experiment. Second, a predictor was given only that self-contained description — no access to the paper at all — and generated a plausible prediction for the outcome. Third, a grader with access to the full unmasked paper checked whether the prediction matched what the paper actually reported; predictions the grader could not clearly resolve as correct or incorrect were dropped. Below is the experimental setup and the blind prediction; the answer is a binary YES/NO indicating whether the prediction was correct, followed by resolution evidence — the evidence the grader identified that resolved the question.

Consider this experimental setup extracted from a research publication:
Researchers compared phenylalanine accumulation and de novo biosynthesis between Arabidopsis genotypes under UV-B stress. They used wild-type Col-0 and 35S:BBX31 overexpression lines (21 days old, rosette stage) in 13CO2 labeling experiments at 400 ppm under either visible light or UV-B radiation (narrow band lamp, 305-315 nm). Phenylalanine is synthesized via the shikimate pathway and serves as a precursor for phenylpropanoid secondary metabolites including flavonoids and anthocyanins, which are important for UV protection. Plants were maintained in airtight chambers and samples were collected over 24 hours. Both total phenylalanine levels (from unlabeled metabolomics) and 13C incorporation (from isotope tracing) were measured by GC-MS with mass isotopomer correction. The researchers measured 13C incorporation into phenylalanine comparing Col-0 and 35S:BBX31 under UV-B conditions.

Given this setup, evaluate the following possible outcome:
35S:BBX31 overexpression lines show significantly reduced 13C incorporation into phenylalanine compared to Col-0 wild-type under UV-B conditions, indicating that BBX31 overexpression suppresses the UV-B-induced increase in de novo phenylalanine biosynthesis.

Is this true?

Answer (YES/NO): NO